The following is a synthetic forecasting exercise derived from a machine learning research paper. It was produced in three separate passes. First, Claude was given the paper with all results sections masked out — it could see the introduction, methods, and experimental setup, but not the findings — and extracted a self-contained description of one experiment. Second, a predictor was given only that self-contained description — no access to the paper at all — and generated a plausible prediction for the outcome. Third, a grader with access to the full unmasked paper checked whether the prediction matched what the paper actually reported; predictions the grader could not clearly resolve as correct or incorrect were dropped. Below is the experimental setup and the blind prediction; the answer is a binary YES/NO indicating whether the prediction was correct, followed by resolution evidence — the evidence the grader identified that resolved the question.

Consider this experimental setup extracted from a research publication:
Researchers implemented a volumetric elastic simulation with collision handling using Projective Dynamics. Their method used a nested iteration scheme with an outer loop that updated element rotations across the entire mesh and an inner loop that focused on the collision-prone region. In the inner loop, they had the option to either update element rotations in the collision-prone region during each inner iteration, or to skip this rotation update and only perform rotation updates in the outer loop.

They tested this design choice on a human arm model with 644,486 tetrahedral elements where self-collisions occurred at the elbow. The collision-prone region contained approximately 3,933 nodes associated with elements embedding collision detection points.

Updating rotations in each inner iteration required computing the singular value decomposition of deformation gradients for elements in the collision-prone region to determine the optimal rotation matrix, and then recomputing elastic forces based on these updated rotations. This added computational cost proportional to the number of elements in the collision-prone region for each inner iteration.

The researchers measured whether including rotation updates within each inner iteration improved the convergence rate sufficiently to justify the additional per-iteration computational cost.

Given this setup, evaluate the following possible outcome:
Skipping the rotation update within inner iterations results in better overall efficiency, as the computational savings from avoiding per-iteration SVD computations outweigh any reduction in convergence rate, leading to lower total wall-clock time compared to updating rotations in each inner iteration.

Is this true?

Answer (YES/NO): NO